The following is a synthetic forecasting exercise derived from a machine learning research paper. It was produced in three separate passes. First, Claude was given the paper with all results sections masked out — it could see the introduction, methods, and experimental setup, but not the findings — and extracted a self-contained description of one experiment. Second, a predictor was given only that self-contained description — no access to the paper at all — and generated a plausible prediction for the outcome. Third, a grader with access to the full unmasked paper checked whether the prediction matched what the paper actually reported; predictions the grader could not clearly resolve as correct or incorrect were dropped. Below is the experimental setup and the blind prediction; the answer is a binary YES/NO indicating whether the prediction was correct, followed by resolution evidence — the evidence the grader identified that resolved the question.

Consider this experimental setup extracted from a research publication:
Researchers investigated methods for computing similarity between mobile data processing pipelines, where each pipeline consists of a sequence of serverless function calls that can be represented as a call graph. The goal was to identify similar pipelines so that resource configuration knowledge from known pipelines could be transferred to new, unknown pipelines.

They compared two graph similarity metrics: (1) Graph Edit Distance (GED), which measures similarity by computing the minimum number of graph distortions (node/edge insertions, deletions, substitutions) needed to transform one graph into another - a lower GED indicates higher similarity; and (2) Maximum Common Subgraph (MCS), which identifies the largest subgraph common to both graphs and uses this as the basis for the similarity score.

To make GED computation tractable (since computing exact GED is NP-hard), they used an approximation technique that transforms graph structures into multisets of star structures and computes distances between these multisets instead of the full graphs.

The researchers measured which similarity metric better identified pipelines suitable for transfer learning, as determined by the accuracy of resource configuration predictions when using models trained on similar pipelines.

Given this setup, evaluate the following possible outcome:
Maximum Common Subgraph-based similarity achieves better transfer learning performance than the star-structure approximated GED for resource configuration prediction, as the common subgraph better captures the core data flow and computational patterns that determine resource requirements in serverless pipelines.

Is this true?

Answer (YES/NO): NO